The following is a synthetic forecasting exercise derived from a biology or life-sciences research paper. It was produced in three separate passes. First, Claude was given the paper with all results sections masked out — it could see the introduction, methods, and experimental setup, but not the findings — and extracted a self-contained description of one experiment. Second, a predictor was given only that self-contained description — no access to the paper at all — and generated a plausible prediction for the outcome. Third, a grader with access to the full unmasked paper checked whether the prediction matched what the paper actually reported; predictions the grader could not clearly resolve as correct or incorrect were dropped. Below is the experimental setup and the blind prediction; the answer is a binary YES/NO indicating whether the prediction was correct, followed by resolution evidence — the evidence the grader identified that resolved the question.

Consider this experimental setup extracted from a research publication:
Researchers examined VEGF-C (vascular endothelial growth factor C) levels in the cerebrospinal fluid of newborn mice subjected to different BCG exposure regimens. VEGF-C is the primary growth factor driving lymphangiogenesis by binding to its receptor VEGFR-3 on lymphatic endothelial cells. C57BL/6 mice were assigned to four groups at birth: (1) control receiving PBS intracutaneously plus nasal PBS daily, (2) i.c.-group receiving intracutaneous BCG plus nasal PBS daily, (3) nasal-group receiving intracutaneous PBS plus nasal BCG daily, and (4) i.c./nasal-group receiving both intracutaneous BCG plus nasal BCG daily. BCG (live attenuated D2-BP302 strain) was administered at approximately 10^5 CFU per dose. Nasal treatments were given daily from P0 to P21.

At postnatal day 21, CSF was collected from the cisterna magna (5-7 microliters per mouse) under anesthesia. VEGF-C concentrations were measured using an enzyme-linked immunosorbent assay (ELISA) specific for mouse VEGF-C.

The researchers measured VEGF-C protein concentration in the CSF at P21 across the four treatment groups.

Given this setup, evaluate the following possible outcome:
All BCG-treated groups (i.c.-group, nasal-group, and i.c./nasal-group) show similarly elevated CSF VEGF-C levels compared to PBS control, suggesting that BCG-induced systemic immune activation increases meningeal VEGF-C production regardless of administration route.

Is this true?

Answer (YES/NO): NO